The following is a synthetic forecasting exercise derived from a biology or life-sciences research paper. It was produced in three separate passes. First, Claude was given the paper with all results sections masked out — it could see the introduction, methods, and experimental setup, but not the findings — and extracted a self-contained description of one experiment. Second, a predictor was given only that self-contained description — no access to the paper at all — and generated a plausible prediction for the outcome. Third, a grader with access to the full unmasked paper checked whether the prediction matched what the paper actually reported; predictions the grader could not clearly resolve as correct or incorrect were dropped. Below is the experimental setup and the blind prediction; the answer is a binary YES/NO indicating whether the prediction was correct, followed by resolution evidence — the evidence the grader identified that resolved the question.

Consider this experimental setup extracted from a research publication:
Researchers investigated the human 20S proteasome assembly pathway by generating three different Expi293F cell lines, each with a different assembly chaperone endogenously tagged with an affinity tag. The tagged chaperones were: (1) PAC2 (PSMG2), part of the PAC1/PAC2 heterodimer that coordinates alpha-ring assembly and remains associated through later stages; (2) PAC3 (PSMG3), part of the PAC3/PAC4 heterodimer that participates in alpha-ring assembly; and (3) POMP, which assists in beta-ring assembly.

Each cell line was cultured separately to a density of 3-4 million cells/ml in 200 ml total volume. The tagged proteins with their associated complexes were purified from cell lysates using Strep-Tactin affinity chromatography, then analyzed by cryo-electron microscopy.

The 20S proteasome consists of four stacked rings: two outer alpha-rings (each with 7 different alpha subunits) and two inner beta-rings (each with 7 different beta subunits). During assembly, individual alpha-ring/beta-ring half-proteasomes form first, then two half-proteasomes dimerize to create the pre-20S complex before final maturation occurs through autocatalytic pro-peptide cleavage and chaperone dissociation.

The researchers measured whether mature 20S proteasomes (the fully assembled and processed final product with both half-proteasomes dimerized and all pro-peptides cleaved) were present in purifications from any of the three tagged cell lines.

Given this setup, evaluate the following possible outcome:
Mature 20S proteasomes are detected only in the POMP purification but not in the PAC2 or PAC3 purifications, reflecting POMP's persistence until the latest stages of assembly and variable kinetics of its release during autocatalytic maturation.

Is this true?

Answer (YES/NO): NO